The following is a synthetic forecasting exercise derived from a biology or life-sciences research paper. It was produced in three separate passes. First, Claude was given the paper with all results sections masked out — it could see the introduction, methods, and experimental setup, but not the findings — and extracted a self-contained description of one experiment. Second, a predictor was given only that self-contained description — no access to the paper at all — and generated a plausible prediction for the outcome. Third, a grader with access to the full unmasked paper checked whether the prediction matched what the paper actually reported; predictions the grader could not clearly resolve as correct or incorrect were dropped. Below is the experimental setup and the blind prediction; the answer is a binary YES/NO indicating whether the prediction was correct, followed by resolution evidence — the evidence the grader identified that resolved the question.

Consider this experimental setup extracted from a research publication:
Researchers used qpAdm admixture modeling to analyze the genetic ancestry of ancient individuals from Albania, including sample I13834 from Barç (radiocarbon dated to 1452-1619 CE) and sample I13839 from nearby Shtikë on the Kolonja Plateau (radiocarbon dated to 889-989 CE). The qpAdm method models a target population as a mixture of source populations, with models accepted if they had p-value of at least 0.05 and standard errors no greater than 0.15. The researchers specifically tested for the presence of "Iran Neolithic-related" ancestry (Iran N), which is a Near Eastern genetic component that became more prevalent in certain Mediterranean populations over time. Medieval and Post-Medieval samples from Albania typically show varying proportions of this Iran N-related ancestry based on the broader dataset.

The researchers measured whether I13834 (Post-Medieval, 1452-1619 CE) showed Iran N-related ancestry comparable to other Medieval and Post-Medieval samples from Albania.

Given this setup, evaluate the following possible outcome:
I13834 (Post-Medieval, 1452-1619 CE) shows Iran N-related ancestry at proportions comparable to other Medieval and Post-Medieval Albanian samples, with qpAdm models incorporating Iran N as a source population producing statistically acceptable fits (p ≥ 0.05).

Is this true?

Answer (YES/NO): NO